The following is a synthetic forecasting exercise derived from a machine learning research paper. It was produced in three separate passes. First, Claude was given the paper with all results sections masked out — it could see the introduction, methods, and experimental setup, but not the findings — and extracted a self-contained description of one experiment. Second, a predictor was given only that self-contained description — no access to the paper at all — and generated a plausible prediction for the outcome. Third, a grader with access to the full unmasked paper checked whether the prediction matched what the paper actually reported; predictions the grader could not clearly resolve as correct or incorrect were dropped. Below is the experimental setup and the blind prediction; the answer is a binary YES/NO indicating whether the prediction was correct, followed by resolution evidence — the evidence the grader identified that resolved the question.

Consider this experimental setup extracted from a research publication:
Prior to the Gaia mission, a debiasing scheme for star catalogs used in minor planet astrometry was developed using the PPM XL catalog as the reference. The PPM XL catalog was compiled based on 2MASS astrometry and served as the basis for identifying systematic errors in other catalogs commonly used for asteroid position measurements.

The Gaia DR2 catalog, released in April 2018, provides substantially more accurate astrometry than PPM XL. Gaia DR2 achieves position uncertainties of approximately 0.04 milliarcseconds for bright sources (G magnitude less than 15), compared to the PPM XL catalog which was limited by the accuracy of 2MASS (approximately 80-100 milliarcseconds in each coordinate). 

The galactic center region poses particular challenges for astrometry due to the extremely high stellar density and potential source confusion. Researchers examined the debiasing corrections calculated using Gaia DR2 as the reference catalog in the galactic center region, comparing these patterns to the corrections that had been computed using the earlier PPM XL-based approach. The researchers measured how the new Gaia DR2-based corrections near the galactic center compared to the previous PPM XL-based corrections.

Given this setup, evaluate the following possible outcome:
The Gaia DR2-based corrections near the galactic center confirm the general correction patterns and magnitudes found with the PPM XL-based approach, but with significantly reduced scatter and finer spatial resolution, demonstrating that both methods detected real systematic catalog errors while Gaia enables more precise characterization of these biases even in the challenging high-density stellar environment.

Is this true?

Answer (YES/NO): NO